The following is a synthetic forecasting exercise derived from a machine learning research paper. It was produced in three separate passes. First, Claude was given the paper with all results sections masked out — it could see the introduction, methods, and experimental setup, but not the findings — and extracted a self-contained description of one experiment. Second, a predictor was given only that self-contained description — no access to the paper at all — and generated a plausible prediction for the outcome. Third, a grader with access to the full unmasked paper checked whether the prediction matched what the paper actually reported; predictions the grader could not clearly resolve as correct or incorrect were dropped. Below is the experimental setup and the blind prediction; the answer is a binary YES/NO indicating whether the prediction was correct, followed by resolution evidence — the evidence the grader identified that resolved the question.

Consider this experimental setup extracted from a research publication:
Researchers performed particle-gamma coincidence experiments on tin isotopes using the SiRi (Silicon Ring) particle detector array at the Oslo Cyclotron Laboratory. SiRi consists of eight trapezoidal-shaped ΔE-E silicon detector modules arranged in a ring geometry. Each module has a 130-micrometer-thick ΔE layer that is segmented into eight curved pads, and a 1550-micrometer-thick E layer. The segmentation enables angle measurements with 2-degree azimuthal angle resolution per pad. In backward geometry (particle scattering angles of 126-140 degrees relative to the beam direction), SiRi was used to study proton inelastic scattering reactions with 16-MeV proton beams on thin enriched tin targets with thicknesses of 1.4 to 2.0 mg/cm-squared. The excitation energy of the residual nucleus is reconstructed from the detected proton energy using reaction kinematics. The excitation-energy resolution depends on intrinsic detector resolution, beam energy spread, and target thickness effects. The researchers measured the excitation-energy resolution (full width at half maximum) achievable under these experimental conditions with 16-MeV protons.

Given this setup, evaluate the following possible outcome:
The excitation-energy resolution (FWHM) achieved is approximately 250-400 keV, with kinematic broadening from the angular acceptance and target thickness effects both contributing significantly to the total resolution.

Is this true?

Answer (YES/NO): NO